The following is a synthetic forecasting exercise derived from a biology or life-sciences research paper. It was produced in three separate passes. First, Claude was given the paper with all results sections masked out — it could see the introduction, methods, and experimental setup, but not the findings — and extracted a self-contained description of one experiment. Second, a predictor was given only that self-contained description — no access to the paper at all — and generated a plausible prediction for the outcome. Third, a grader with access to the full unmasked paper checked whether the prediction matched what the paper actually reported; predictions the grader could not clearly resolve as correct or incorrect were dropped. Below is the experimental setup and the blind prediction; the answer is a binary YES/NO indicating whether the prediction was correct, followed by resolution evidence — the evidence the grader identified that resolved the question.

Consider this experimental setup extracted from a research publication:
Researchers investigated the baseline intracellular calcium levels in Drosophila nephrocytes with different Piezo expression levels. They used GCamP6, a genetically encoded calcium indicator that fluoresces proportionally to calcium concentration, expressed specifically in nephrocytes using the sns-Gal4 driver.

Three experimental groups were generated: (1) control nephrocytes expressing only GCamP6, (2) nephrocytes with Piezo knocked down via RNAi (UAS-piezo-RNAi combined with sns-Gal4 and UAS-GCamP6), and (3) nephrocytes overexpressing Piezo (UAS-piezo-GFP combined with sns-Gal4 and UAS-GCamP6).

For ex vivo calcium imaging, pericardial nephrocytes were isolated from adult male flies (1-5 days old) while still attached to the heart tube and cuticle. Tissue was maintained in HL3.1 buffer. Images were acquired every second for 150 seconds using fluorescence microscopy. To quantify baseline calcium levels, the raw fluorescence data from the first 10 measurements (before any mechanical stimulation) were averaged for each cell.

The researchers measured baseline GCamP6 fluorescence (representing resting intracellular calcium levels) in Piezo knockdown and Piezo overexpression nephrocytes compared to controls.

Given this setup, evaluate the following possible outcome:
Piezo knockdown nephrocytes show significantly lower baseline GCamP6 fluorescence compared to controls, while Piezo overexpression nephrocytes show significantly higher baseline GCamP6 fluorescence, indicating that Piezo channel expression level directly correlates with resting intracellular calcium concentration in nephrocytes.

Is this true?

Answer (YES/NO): NO